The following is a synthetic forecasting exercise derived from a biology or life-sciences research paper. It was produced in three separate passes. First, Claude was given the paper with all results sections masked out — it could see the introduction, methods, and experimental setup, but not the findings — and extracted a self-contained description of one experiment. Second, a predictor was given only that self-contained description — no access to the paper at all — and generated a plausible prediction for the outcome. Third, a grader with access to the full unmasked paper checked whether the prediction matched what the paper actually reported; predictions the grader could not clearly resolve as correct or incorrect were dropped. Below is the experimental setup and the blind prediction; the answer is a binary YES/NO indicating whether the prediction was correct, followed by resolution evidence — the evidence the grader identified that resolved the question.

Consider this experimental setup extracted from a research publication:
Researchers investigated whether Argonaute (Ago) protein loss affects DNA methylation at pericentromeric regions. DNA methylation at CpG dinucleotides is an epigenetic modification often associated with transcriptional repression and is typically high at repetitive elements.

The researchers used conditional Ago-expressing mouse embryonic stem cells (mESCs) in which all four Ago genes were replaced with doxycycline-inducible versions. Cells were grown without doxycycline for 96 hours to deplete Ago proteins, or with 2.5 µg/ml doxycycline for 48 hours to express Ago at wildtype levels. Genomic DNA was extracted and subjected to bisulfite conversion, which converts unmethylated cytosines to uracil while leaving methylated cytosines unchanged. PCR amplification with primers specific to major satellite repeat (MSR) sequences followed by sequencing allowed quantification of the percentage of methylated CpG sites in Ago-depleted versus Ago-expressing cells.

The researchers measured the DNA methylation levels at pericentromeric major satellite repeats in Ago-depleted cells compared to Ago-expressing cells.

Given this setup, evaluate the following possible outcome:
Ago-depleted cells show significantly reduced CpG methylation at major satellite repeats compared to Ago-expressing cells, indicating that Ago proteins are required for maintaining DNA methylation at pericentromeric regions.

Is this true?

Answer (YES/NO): NO